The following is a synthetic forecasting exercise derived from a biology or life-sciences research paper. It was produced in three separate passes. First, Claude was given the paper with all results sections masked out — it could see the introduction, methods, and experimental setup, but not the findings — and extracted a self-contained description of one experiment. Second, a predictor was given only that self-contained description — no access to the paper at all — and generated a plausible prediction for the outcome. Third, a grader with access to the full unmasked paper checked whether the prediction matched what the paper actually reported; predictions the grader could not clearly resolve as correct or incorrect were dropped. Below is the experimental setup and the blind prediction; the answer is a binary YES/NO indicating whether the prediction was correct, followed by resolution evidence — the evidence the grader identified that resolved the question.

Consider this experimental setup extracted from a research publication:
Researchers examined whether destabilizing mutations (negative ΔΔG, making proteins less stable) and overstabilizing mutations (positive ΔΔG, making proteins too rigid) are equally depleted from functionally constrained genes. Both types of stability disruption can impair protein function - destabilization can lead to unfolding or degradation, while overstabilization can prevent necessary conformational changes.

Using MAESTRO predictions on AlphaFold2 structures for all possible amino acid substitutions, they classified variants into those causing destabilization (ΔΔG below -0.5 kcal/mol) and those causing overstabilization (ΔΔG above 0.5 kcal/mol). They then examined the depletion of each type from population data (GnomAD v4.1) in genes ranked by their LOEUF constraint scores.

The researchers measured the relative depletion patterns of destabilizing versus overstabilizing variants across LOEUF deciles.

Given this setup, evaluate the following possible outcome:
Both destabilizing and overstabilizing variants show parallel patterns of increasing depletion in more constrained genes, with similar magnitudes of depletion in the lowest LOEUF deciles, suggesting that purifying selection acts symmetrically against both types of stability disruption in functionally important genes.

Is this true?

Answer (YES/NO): YES